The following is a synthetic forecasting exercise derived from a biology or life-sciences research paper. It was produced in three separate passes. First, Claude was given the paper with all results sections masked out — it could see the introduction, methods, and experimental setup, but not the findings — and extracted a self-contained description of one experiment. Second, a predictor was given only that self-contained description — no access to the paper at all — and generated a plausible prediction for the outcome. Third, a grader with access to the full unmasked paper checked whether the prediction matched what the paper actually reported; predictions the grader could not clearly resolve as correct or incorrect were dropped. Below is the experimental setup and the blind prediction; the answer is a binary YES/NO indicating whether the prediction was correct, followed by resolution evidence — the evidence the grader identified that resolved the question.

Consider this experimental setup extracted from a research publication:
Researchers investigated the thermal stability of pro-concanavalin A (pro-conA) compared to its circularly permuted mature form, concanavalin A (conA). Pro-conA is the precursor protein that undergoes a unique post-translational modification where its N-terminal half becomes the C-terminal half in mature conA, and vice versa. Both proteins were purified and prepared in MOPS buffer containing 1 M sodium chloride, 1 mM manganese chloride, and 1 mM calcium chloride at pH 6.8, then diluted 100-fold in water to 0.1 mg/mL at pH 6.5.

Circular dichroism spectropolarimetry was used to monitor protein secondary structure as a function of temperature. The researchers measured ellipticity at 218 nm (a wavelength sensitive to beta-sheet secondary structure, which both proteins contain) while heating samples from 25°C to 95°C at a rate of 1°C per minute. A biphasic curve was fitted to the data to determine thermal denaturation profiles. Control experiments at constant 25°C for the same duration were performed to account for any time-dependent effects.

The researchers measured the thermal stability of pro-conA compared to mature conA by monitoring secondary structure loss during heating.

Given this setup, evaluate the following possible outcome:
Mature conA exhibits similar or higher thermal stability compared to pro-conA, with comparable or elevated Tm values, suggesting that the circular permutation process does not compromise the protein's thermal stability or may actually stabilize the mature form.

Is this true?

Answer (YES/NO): YES